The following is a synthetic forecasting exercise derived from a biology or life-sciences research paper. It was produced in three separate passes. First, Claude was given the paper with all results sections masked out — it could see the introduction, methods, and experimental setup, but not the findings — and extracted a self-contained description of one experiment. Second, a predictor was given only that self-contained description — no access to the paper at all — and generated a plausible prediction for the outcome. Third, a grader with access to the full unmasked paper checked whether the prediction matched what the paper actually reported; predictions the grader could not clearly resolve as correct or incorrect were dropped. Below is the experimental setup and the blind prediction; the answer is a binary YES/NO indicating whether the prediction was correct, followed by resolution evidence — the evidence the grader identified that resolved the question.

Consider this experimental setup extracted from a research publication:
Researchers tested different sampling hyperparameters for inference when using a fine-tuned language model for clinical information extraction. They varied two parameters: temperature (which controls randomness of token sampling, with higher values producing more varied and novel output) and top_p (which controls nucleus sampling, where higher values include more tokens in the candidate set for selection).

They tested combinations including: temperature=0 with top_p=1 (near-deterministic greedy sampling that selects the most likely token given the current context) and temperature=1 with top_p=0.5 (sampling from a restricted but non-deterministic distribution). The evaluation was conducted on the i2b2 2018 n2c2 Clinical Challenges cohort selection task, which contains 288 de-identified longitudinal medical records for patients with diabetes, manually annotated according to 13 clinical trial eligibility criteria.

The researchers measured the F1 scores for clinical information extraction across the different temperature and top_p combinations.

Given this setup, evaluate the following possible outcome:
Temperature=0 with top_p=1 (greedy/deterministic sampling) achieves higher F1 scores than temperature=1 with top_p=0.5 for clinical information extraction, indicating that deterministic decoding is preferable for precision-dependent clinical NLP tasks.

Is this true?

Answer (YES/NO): YES